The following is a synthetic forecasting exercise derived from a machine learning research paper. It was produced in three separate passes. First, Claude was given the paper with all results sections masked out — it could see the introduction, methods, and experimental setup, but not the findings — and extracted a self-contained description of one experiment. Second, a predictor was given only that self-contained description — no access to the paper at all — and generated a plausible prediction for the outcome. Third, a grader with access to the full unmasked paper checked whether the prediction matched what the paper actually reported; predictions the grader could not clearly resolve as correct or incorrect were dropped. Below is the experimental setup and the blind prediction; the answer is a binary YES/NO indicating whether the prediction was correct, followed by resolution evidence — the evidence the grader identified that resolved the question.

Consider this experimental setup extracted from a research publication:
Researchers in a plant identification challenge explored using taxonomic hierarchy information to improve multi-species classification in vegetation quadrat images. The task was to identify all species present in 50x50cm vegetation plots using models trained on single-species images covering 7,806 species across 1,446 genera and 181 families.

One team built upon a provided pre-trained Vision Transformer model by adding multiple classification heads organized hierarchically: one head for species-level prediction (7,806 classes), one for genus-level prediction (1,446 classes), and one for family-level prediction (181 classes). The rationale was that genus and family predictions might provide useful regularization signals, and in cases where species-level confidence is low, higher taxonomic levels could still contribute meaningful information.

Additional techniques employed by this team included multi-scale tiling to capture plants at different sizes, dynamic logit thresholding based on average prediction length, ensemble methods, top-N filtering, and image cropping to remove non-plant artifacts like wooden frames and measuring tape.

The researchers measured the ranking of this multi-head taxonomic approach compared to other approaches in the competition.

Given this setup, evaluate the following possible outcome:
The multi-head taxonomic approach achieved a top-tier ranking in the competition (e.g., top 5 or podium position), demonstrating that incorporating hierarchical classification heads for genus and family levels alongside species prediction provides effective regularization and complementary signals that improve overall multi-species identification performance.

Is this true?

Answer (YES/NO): YES